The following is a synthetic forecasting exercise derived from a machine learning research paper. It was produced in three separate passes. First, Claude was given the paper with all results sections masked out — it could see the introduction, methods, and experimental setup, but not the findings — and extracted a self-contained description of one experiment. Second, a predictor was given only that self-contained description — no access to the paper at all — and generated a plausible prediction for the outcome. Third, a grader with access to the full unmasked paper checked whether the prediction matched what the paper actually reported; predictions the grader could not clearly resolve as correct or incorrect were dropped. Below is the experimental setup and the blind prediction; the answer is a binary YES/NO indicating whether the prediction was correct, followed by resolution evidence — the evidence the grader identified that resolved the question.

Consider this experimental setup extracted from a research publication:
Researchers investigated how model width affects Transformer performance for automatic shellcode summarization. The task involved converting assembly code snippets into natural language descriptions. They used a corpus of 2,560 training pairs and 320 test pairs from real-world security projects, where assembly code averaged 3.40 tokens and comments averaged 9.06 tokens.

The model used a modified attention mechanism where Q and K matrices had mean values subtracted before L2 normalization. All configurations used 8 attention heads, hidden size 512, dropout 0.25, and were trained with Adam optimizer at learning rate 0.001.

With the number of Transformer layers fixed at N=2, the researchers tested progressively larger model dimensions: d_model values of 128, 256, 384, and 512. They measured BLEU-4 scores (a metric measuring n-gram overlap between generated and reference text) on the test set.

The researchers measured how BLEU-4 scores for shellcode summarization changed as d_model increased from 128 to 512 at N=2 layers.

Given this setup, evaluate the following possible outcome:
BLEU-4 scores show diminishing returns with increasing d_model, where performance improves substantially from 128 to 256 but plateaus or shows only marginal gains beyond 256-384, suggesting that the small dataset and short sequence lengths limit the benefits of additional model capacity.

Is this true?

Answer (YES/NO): NO